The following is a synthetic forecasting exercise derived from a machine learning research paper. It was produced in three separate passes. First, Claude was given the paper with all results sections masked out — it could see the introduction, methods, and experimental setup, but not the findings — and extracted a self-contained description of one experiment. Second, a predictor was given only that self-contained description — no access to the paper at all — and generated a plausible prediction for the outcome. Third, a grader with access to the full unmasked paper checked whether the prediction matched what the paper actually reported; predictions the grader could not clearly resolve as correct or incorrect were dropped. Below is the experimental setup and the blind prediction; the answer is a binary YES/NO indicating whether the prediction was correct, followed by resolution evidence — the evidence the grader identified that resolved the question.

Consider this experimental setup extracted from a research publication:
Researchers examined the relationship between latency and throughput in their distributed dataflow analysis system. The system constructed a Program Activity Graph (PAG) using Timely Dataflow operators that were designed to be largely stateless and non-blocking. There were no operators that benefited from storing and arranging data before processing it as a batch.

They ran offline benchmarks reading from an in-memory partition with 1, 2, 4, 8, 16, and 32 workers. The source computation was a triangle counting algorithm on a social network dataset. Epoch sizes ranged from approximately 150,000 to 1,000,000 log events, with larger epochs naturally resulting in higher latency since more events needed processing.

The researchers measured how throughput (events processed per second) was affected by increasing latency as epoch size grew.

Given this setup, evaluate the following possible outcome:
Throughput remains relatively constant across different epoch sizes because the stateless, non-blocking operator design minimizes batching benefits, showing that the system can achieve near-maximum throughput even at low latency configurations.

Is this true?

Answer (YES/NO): YES